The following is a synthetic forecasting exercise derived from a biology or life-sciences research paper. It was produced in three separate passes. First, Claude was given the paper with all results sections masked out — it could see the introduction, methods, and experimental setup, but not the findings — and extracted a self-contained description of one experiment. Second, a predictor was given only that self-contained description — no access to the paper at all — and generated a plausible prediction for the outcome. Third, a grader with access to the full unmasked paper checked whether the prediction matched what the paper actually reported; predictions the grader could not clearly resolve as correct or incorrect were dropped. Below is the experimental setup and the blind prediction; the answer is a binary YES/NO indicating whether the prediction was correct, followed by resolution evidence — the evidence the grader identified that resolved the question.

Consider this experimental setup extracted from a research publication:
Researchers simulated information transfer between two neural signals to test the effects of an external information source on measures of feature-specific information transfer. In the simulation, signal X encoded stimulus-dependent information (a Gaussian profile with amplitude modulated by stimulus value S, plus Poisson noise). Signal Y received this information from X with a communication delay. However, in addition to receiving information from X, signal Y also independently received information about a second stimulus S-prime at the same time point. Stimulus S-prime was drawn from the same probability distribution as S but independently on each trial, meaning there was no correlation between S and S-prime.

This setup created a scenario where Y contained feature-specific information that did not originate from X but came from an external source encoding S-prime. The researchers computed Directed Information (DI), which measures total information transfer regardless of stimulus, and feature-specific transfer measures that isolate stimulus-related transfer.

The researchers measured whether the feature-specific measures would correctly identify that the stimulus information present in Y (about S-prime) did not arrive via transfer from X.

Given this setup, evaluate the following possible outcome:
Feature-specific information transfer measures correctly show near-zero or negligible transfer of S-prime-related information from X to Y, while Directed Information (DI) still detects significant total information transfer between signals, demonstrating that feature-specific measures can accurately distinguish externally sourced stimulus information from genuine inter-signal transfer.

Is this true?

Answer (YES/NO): YES